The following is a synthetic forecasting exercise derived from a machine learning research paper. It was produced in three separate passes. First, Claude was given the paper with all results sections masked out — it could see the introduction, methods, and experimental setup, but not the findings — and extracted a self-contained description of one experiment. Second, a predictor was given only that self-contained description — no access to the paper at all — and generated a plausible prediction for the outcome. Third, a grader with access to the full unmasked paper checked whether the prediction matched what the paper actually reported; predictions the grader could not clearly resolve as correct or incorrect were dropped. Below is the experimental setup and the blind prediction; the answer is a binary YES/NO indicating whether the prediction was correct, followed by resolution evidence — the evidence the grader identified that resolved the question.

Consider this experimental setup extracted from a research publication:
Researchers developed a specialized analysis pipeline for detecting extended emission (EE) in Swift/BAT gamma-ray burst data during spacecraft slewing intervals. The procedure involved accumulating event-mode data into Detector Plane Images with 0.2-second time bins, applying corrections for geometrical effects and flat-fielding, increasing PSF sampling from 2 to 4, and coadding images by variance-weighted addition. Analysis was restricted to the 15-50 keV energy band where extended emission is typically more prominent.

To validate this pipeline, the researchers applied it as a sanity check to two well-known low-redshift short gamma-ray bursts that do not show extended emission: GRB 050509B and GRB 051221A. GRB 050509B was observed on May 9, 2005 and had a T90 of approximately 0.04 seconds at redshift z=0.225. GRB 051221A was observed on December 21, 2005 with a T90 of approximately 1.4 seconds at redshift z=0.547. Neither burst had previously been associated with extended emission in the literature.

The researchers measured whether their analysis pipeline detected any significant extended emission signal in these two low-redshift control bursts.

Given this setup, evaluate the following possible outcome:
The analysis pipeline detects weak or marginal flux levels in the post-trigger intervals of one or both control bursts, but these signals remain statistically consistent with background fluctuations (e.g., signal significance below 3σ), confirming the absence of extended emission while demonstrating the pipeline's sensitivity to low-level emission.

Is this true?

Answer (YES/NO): NO